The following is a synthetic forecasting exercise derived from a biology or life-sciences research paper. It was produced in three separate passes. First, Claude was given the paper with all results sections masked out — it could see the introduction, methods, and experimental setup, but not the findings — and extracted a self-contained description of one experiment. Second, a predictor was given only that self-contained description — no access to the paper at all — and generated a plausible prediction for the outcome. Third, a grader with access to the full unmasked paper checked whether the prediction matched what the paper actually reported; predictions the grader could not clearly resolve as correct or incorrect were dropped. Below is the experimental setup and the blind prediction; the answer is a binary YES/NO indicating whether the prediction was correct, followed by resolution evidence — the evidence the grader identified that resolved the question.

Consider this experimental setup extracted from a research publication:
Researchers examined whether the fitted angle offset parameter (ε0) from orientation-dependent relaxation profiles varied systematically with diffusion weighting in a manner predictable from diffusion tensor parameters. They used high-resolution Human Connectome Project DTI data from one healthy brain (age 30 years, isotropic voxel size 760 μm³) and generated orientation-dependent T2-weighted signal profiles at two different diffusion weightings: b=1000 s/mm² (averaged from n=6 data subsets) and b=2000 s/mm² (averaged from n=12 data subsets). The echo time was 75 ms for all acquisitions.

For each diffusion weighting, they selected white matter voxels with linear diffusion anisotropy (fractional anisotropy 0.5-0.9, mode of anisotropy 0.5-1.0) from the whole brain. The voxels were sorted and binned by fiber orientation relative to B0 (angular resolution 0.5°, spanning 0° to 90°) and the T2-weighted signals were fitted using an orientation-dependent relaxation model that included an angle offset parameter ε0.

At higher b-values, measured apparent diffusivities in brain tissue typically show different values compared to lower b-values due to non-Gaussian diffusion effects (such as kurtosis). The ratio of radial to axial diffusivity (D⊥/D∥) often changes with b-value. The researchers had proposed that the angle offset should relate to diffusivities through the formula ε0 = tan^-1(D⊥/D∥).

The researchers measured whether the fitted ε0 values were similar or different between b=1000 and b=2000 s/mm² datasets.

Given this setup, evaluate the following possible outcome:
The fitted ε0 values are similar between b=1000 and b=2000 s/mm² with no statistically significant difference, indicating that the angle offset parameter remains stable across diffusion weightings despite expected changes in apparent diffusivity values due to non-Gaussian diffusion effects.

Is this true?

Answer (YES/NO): NO